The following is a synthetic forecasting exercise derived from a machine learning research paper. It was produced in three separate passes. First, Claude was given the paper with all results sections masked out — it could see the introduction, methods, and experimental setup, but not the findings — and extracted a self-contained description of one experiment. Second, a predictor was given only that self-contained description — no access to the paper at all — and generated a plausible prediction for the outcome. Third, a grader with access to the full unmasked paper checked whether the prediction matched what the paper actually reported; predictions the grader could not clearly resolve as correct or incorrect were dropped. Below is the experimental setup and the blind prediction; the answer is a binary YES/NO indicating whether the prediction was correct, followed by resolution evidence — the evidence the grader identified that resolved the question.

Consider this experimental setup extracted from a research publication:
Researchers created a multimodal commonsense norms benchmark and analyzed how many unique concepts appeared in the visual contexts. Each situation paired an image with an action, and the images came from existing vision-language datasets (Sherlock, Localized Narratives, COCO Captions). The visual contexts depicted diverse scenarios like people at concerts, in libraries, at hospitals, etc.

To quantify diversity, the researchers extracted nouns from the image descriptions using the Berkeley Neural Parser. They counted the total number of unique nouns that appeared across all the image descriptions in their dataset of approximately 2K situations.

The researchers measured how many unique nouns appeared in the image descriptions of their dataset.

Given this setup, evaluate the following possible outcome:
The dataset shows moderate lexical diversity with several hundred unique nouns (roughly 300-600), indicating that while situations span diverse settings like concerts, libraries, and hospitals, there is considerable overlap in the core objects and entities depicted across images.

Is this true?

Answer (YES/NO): NO